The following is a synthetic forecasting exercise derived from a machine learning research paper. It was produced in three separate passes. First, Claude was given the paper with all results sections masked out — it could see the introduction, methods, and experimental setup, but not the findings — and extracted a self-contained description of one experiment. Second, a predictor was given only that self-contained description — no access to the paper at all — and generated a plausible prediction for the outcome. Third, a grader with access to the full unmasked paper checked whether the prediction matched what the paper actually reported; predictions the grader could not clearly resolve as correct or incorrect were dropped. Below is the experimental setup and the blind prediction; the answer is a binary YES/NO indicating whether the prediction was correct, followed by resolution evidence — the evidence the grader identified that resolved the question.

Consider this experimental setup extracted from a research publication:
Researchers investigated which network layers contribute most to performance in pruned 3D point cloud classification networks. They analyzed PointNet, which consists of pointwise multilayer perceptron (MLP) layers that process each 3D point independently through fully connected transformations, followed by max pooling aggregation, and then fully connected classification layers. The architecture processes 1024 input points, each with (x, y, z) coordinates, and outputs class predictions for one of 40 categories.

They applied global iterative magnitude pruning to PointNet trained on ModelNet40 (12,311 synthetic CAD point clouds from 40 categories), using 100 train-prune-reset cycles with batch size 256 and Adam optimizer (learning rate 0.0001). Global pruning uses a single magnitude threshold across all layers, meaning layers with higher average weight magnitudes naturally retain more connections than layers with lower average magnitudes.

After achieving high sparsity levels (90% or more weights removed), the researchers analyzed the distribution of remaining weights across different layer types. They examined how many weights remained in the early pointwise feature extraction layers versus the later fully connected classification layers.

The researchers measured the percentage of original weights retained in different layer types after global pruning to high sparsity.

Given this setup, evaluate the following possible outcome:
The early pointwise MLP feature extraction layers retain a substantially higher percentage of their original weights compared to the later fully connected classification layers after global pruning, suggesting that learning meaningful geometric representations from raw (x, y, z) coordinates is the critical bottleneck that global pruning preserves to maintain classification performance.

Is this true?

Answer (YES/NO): YES